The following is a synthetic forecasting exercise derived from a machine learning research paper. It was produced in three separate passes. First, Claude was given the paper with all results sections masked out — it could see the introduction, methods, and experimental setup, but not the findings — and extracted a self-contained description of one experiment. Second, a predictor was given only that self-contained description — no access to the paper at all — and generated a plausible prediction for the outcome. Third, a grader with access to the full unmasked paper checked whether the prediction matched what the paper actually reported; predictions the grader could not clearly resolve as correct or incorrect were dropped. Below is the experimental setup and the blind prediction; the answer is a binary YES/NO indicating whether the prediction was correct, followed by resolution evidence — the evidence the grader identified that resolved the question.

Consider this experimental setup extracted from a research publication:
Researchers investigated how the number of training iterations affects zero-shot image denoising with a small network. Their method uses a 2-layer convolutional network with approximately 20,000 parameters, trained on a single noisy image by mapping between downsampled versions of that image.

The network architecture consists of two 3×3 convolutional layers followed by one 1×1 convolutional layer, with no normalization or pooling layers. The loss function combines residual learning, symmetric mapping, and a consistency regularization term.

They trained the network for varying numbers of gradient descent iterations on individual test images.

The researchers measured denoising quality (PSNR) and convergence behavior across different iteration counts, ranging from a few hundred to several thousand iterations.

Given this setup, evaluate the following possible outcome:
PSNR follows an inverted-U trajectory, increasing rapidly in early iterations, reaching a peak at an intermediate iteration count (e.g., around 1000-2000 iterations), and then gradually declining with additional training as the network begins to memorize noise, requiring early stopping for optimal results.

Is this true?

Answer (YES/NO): NO